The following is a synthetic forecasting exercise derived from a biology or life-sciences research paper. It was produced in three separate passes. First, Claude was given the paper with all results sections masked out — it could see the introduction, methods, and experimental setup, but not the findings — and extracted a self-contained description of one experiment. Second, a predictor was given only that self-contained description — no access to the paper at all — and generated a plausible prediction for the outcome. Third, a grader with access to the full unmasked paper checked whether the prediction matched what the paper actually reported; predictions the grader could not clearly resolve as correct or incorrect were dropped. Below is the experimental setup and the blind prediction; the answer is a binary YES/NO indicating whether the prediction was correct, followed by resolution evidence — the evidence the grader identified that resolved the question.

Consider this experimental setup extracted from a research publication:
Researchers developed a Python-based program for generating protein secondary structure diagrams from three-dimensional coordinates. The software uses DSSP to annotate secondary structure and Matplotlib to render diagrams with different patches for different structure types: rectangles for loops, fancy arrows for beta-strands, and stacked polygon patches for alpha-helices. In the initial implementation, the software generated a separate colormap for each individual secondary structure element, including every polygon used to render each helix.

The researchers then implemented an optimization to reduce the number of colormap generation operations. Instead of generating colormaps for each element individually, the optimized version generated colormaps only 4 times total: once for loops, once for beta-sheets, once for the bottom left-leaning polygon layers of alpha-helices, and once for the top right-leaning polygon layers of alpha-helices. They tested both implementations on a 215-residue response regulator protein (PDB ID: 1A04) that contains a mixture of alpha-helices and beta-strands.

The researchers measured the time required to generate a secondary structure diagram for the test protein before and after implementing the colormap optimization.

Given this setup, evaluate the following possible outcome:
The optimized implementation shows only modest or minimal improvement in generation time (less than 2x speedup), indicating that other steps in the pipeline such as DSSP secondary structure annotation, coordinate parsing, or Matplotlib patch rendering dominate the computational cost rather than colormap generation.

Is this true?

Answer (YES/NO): NO